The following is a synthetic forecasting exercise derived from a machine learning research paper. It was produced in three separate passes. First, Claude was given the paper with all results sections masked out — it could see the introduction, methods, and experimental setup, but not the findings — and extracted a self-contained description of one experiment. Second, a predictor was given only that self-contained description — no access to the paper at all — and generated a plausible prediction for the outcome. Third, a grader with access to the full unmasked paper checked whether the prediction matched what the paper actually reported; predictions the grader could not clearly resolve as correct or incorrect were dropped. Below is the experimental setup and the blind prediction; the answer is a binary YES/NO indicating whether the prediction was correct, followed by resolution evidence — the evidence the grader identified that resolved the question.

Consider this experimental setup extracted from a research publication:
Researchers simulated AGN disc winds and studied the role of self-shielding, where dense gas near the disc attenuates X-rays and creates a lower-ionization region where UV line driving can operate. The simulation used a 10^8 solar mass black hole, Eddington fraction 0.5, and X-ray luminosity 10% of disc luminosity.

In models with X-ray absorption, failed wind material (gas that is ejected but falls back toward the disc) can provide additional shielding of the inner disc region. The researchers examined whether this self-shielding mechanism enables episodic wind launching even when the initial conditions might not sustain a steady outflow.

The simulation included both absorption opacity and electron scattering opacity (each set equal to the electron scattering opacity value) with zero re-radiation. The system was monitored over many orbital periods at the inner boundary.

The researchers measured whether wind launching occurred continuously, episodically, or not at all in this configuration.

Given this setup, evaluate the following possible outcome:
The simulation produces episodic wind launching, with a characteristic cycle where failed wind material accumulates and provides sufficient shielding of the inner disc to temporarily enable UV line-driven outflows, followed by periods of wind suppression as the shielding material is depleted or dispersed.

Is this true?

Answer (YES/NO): YES